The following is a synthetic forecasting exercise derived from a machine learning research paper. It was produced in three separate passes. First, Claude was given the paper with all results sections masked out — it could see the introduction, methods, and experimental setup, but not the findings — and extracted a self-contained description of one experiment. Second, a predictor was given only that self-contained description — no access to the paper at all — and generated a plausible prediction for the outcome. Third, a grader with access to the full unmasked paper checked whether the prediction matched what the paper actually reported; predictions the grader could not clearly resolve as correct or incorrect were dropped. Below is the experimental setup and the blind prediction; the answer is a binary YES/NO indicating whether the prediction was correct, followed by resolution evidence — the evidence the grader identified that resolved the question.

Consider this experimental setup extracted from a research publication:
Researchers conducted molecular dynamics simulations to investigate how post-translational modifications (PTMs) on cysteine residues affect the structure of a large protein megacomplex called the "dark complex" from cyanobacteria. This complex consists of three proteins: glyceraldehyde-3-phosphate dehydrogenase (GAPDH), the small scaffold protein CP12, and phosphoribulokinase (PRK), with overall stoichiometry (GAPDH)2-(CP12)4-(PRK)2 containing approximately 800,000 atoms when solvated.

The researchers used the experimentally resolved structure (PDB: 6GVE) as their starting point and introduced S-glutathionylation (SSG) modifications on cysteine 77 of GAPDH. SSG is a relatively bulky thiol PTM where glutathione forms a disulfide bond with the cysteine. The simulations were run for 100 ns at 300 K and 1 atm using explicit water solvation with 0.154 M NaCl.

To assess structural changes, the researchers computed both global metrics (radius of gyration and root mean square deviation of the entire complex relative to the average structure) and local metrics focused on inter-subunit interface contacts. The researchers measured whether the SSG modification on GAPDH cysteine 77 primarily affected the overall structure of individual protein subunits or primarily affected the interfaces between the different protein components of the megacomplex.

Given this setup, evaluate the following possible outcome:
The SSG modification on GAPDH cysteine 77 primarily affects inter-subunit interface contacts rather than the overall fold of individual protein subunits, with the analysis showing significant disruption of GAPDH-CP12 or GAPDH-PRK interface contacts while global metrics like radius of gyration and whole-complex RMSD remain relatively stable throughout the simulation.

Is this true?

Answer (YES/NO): YES